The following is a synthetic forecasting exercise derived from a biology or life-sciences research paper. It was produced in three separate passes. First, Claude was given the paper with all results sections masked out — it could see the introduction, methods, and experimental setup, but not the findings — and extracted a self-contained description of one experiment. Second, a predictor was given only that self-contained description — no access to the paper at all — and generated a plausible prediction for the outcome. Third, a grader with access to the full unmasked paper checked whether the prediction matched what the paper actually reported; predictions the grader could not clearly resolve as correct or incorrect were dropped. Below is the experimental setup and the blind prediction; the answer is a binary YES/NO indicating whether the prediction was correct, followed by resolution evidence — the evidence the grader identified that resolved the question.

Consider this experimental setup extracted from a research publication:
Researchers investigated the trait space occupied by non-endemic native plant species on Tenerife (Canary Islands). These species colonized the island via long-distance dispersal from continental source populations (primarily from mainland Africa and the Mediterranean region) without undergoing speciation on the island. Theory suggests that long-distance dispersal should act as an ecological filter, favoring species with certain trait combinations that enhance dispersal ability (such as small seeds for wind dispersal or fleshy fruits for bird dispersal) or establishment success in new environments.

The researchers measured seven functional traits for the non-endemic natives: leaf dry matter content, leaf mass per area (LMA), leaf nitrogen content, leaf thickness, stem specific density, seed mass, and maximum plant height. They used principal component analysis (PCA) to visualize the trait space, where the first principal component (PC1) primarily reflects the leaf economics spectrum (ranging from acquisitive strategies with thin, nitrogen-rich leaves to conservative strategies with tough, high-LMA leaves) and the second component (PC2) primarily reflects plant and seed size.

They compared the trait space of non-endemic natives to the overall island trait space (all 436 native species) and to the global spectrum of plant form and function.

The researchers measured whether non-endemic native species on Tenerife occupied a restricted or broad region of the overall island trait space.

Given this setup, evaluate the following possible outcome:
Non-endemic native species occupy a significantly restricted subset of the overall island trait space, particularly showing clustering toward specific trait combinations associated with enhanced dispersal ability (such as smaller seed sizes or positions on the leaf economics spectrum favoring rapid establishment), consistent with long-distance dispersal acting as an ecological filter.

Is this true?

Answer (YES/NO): NO